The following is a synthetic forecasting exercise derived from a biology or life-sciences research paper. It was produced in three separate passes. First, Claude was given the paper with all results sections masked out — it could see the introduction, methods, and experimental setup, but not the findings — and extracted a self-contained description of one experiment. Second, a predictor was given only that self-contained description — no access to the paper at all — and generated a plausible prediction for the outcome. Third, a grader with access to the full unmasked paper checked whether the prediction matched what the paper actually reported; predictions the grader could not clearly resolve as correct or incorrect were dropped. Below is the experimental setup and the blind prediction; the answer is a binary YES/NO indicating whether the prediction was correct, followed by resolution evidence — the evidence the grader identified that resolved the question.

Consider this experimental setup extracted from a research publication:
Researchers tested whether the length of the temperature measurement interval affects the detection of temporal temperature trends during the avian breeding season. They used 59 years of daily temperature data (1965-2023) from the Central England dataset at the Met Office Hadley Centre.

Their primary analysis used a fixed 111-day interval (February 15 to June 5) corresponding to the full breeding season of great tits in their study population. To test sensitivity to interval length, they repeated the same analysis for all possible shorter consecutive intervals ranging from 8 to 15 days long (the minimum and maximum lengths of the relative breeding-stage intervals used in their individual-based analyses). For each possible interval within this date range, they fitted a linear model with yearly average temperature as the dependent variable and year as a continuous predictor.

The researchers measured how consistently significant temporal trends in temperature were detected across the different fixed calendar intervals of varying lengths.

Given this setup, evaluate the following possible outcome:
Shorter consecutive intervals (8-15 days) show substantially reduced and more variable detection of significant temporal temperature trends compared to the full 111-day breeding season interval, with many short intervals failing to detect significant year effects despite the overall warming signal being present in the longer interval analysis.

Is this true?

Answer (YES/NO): NO